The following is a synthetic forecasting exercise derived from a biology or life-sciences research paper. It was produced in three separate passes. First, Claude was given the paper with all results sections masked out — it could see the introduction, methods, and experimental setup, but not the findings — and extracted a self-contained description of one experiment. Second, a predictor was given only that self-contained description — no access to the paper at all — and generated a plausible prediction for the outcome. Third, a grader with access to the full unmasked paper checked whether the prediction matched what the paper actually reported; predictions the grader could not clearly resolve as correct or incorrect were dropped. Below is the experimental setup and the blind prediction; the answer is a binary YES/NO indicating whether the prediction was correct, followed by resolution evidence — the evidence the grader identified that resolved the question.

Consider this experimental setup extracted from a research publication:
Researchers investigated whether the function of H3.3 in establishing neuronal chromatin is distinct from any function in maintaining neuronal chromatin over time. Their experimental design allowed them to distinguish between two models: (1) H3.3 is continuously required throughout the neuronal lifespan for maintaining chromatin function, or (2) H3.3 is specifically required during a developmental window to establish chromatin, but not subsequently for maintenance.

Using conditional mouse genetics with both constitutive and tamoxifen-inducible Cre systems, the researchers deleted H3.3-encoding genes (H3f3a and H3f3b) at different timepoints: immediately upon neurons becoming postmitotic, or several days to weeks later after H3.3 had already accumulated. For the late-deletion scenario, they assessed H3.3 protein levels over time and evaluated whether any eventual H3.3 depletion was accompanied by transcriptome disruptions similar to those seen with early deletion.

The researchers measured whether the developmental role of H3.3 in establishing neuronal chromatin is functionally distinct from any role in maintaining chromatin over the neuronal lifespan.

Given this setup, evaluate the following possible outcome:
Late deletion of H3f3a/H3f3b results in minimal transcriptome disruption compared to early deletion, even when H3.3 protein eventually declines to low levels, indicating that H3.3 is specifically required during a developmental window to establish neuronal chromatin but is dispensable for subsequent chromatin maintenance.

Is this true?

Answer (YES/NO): YES